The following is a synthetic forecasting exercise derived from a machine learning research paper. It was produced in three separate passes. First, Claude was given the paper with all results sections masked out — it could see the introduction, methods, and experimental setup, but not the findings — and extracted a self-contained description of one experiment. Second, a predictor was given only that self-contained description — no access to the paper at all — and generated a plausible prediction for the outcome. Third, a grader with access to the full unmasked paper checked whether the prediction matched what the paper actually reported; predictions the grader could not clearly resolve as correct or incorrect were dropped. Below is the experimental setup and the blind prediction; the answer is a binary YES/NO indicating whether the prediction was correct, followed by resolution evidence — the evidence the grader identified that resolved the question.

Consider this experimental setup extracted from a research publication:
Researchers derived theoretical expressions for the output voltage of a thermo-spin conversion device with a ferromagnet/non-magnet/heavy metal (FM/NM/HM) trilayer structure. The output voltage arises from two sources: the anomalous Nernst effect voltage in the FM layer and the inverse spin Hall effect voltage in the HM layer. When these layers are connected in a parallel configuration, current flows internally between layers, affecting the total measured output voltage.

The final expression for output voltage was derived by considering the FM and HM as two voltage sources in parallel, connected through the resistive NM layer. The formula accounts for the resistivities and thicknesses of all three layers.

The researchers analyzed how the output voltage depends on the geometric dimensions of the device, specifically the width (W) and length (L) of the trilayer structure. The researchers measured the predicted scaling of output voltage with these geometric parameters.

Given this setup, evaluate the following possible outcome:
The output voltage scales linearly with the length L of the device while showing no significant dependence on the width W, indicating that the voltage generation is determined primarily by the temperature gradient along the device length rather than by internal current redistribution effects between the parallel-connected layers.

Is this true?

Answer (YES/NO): YES